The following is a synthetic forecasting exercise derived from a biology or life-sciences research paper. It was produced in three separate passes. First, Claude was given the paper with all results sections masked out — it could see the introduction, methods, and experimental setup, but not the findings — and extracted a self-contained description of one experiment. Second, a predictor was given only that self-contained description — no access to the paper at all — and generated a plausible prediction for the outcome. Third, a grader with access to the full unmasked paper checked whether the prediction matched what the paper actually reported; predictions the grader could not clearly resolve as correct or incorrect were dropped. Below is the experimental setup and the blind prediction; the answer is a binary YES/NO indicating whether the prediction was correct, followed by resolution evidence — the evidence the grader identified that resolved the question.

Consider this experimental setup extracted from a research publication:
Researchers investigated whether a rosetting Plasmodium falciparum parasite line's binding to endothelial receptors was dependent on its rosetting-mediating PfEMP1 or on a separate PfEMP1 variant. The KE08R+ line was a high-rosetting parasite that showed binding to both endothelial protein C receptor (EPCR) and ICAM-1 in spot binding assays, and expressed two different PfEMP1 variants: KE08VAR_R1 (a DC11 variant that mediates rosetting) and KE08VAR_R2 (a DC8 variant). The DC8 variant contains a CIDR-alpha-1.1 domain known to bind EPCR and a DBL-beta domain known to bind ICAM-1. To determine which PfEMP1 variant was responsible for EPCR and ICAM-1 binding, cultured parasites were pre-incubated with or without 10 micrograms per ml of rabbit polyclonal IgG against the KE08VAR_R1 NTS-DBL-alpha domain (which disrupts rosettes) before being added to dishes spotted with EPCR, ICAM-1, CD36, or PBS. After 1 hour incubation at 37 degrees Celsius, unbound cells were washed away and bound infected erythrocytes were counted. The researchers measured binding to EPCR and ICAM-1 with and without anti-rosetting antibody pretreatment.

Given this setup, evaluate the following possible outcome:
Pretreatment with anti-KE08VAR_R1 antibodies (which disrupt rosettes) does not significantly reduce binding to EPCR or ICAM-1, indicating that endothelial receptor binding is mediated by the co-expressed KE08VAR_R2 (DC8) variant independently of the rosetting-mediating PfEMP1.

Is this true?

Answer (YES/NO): NO